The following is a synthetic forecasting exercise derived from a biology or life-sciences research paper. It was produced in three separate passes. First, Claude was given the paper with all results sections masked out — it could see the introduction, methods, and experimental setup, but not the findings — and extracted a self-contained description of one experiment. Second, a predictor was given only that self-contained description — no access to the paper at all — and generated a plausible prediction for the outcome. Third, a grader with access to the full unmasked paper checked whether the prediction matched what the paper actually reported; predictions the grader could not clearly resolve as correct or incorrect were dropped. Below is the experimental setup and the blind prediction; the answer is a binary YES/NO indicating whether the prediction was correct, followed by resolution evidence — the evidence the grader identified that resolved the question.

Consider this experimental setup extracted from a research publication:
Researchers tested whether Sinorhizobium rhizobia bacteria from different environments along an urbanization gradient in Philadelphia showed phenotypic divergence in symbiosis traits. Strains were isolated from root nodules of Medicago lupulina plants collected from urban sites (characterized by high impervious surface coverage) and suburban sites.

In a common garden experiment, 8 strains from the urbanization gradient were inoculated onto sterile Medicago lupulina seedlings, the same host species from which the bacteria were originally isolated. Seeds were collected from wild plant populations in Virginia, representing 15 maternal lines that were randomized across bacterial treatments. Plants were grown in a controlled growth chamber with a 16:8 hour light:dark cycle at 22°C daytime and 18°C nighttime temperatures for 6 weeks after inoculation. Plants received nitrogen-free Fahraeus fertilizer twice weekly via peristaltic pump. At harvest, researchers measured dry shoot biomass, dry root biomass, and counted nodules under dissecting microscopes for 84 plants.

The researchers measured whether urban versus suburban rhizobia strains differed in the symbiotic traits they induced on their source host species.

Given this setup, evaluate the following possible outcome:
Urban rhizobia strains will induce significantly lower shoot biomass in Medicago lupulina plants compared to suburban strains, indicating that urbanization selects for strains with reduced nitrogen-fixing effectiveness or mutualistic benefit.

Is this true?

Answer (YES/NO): NO